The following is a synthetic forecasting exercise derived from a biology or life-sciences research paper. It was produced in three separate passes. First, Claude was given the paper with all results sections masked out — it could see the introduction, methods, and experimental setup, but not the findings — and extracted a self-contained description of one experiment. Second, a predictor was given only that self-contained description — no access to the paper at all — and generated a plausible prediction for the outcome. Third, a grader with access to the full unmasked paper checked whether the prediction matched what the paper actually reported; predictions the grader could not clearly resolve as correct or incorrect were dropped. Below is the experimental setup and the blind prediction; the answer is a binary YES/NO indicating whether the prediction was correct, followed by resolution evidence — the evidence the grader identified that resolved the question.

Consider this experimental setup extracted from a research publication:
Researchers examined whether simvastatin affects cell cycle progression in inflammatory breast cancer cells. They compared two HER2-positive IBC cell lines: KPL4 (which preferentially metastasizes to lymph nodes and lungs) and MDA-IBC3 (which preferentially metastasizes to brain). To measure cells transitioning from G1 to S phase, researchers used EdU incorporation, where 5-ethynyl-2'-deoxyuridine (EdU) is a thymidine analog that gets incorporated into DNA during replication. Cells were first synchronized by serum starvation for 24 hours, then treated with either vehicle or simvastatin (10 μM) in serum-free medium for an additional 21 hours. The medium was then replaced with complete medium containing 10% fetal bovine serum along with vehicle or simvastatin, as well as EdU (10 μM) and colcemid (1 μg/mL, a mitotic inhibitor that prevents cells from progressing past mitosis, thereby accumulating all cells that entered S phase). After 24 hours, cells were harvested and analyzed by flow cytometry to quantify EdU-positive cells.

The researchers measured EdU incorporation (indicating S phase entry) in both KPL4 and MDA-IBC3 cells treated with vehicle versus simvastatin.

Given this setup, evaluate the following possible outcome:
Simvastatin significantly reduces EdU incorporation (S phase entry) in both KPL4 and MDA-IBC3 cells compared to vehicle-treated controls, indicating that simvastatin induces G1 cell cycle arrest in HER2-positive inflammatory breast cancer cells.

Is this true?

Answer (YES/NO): YES